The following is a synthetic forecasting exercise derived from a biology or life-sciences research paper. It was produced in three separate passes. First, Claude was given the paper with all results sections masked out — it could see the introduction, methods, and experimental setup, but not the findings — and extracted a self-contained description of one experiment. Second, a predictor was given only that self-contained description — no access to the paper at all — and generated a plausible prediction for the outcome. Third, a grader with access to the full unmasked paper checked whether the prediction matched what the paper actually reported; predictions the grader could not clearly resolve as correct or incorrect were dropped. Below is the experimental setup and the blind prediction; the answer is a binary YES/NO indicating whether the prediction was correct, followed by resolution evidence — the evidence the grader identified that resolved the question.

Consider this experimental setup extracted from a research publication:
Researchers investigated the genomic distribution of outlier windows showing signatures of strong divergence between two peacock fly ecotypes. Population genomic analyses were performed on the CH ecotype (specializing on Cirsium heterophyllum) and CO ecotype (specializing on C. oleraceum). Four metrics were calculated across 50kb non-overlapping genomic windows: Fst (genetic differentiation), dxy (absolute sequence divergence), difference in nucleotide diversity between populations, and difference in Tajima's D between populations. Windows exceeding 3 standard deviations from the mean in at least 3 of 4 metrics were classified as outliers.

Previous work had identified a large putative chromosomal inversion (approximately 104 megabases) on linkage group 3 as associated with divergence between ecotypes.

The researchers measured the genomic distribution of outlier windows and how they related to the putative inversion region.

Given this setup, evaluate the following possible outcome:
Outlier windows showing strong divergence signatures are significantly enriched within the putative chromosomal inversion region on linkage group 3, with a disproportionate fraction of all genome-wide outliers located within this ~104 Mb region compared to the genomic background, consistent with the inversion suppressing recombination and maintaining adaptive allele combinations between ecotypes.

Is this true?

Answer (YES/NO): YES